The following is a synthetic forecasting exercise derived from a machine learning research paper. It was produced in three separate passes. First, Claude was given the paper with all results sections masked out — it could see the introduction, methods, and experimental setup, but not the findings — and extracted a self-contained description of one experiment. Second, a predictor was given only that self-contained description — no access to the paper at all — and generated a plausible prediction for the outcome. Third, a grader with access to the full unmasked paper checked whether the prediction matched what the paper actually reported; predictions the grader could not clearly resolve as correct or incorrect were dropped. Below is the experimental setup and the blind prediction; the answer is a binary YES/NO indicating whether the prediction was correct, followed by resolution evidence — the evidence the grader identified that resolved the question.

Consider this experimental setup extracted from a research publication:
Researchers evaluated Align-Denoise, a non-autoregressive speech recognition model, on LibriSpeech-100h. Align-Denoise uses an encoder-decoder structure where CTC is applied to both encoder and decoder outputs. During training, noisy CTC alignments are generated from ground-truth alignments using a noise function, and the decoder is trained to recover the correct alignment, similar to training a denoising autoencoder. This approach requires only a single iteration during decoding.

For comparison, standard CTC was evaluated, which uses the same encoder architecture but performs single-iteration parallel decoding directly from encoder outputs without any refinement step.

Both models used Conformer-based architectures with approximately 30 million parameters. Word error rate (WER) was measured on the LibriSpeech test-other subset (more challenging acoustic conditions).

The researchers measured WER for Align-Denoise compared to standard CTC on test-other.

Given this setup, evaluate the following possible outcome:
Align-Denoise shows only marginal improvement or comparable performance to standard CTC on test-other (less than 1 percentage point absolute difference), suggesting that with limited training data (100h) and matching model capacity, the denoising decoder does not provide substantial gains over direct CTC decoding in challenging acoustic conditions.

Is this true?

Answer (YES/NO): NO